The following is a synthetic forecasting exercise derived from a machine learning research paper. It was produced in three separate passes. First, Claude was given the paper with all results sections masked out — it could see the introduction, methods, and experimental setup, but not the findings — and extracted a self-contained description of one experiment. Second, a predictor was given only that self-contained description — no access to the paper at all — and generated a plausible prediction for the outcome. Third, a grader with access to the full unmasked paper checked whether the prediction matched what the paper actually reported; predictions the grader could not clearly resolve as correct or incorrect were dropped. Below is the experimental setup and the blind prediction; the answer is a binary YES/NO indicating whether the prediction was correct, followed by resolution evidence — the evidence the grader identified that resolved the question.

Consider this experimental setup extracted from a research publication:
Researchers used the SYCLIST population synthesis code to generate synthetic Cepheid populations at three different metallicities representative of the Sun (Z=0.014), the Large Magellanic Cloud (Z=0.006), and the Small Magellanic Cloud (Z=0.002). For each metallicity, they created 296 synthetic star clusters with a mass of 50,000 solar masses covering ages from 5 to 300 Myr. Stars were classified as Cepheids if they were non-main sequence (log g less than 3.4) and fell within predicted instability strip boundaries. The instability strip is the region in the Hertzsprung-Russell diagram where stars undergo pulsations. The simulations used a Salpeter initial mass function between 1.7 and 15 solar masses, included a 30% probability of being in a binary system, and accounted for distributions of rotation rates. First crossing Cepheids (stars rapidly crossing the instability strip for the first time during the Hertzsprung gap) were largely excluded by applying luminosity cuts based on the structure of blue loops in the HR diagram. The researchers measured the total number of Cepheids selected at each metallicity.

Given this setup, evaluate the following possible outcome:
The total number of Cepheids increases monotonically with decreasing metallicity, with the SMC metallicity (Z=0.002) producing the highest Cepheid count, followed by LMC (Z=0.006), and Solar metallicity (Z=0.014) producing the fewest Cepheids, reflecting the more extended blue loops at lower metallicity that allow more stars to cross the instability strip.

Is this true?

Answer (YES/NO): YES